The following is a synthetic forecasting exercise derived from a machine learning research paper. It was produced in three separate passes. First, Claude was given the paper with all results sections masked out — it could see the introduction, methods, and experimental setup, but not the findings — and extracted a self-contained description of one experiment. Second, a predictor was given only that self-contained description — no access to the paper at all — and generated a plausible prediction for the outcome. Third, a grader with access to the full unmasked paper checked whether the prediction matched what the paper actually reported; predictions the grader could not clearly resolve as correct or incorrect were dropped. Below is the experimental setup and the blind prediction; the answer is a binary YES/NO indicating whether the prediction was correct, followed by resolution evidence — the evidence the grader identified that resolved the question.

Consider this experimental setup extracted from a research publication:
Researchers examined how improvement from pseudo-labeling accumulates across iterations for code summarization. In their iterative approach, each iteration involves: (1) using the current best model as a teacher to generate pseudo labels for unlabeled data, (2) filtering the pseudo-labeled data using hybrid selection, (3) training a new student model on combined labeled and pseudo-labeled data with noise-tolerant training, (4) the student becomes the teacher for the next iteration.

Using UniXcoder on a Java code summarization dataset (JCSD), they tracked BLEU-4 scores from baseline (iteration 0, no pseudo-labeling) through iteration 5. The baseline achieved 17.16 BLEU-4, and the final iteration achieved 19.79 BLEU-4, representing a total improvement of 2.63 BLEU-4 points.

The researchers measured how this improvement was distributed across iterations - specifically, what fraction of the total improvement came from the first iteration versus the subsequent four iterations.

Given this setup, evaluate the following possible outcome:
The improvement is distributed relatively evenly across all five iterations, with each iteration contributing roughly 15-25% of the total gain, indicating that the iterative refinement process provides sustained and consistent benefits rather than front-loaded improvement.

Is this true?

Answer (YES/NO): NO